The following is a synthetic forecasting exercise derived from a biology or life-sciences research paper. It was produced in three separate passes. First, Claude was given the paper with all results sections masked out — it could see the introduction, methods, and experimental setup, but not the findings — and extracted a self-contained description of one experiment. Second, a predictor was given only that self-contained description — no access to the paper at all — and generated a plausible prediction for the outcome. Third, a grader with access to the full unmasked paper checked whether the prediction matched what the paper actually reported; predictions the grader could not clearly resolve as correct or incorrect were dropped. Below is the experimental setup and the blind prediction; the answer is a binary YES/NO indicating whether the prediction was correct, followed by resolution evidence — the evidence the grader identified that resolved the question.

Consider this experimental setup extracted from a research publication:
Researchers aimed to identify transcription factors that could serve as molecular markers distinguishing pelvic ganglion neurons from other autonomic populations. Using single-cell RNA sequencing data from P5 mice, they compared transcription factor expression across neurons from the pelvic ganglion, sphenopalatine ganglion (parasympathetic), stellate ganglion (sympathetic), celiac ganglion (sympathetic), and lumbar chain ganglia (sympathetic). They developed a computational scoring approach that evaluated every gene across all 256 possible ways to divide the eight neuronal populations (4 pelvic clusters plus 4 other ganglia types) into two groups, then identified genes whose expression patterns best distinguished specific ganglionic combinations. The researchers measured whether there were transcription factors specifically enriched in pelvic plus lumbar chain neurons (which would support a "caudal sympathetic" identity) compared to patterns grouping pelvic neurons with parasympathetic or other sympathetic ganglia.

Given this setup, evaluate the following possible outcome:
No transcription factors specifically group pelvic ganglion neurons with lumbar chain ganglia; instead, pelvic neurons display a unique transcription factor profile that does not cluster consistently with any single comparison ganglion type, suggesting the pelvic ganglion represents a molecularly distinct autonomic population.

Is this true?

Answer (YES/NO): NO